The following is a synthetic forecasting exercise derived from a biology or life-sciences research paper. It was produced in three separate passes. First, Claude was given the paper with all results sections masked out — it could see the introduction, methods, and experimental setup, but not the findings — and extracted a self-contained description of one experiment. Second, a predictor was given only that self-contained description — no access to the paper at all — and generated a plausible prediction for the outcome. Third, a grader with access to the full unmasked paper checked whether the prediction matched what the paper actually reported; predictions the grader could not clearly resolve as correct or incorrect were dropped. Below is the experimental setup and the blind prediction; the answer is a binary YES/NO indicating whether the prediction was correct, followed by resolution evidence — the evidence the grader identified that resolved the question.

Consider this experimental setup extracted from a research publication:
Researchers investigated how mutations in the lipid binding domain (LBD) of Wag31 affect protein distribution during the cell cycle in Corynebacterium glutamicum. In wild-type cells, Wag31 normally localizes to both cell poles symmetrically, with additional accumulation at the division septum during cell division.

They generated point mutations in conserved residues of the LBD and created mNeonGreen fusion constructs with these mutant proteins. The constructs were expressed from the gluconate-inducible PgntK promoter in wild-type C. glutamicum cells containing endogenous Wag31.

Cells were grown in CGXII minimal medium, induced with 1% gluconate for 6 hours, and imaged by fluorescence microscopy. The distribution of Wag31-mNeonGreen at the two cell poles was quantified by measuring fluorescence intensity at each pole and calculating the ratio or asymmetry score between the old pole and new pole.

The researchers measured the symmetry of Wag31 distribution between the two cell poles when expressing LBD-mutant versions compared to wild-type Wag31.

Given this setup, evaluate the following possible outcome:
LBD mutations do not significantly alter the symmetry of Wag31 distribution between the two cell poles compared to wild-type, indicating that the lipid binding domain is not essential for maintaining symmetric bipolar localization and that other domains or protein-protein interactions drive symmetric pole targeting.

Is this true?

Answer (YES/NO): NO